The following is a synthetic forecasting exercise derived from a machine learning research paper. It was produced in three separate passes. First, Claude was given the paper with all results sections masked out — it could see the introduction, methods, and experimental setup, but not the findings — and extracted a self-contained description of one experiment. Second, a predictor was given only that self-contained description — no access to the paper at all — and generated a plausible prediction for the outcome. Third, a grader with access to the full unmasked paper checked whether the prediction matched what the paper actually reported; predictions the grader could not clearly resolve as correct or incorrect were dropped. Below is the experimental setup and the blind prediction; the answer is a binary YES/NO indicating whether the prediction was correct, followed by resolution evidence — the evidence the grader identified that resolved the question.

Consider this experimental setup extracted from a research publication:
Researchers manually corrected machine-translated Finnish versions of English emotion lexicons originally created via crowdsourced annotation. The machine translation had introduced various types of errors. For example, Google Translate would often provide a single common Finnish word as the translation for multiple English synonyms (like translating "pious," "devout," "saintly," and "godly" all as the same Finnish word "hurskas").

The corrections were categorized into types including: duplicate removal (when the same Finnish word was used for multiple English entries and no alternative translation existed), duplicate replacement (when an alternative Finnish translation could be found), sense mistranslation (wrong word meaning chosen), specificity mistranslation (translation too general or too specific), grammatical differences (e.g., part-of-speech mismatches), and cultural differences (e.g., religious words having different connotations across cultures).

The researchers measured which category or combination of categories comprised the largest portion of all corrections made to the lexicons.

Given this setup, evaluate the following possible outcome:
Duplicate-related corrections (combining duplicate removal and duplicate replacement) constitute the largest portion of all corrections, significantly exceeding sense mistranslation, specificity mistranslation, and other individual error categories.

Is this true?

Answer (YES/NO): YES